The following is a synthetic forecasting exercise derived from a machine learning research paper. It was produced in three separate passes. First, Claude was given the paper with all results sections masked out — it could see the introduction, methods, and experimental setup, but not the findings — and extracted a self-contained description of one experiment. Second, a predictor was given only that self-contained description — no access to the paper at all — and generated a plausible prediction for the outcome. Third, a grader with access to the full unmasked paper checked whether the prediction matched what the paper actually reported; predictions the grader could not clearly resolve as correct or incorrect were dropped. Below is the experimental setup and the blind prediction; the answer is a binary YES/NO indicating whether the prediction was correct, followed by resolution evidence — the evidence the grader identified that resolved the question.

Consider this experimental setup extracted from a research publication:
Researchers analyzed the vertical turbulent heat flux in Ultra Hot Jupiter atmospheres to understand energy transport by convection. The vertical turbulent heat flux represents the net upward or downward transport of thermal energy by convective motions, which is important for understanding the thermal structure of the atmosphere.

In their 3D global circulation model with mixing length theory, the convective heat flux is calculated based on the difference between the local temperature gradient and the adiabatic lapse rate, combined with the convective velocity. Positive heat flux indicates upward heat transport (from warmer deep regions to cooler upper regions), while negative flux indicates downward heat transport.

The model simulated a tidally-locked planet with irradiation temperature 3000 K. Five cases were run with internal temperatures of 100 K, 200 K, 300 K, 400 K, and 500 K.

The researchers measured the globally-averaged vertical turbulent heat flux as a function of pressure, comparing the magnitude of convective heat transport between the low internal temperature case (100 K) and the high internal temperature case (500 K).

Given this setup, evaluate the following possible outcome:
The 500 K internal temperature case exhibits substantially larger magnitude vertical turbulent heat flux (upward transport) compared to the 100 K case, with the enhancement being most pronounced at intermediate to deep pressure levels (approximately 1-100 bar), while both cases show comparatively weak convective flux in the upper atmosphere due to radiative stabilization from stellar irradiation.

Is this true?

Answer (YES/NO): YES